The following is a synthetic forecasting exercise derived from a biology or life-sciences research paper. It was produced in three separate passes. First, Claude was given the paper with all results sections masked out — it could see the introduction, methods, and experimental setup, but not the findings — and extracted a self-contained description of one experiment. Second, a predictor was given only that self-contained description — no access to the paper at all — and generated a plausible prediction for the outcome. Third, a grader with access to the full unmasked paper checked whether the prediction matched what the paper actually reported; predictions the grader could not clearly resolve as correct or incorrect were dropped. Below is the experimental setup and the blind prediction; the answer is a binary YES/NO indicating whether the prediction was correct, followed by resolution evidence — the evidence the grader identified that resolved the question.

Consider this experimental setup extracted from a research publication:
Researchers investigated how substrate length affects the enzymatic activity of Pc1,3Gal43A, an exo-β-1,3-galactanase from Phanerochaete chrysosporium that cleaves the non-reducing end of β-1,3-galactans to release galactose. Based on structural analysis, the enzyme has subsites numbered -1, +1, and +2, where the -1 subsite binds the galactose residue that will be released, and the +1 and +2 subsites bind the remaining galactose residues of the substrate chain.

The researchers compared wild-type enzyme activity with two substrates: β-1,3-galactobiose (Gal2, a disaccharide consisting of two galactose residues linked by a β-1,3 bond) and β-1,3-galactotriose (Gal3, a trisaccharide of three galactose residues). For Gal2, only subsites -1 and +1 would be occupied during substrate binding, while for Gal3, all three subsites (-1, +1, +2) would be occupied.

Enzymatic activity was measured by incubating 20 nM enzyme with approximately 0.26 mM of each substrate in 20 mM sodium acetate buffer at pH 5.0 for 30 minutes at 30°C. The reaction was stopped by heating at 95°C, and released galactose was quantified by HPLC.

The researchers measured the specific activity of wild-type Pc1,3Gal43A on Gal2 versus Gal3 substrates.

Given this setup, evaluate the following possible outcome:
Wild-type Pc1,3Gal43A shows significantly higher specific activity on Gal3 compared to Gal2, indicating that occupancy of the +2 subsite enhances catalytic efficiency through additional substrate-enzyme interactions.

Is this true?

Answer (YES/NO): YES